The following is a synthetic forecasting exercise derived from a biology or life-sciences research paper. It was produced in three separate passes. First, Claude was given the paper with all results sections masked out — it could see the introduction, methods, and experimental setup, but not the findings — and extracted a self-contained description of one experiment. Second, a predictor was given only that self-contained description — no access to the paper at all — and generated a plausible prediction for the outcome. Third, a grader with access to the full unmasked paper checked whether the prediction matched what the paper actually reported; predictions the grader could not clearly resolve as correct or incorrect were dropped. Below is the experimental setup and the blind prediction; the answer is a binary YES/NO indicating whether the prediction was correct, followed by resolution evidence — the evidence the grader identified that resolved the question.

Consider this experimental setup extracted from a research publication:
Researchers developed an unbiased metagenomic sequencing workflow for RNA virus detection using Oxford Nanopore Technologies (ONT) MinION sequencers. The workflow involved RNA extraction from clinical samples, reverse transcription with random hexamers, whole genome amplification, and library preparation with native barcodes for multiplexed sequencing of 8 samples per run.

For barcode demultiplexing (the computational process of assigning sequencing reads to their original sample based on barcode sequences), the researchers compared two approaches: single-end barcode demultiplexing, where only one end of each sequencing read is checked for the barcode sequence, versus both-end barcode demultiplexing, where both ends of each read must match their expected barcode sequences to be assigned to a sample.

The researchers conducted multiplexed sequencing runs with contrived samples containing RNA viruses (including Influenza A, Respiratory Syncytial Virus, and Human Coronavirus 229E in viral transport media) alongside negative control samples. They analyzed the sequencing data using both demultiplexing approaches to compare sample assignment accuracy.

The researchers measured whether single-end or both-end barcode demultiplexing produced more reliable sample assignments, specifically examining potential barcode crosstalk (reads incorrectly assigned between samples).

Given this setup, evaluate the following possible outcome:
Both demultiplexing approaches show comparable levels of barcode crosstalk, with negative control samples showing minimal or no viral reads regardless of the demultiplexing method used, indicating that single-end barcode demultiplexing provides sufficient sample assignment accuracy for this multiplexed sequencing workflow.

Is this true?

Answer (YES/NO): NO